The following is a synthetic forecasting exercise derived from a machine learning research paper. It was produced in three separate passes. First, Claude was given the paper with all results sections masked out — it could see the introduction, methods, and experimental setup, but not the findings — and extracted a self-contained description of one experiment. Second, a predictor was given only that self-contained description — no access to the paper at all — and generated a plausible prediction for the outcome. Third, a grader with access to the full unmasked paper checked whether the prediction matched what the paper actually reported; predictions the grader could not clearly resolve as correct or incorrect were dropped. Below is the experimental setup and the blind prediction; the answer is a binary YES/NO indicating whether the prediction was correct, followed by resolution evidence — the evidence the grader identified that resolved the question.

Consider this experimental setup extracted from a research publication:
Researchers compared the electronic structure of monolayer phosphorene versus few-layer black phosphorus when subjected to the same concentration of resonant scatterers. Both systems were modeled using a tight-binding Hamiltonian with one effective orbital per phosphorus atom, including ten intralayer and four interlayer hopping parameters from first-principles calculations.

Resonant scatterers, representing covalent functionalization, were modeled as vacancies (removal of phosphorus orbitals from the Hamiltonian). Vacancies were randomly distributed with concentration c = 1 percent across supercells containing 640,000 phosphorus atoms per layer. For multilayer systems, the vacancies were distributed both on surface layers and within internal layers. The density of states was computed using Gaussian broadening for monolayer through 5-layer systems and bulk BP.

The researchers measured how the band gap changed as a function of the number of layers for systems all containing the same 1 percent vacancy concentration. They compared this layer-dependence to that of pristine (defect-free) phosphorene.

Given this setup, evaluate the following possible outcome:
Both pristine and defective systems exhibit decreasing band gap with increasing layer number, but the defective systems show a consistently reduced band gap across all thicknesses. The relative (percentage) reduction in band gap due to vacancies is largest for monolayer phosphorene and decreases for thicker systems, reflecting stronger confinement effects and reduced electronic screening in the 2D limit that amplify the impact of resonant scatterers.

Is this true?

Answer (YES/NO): NO